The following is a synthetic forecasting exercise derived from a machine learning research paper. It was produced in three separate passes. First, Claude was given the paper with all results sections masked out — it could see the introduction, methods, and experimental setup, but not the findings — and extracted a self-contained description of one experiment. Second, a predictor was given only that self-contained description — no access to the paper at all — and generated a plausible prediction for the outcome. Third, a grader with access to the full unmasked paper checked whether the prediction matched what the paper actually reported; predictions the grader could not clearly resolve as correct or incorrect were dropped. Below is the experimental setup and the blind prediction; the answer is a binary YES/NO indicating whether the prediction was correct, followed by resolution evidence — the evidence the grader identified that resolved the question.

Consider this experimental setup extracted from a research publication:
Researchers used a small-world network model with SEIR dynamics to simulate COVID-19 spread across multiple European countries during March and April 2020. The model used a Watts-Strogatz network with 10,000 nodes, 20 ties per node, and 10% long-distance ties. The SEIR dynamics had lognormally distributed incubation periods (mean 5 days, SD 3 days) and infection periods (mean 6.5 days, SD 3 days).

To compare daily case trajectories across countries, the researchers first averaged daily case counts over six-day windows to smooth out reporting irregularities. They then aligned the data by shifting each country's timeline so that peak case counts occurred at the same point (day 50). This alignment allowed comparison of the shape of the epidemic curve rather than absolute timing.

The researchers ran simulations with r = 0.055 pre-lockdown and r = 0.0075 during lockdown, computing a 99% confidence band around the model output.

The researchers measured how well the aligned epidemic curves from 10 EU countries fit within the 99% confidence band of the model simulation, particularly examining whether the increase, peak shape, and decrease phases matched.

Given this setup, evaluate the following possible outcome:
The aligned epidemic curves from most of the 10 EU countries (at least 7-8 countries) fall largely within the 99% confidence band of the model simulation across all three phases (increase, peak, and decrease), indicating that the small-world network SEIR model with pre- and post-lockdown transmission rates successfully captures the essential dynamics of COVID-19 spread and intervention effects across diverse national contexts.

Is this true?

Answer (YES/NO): NO